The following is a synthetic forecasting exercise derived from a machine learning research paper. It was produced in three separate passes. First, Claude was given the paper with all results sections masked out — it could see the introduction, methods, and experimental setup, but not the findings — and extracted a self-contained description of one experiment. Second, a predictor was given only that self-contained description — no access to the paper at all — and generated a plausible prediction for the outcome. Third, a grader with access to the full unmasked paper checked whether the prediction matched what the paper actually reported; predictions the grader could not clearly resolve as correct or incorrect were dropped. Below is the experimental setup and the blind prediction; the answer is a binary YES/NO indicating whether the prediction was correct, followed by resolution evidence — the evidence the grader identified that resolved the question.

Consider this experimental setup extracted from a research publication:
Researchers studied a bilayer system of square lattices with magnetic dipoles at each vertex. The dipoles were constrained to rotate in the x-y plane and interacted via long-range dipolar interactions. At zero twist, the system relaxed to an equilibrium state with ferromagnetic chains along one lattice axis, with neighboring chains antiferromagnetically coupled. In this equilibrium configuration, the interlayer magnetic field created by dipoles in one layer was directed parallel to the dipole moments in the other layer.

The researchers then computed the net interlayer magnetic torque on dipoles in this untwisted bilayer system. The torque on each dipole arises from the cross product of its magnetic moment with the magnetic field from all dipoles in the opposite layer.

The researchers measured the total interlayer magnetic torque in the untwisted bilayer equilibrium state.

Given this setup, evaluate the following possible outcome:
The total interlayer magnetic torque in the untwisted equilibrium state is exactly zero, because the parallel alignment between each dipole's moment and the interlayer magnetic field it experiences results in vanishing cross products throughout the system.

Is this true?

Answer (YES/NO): YES